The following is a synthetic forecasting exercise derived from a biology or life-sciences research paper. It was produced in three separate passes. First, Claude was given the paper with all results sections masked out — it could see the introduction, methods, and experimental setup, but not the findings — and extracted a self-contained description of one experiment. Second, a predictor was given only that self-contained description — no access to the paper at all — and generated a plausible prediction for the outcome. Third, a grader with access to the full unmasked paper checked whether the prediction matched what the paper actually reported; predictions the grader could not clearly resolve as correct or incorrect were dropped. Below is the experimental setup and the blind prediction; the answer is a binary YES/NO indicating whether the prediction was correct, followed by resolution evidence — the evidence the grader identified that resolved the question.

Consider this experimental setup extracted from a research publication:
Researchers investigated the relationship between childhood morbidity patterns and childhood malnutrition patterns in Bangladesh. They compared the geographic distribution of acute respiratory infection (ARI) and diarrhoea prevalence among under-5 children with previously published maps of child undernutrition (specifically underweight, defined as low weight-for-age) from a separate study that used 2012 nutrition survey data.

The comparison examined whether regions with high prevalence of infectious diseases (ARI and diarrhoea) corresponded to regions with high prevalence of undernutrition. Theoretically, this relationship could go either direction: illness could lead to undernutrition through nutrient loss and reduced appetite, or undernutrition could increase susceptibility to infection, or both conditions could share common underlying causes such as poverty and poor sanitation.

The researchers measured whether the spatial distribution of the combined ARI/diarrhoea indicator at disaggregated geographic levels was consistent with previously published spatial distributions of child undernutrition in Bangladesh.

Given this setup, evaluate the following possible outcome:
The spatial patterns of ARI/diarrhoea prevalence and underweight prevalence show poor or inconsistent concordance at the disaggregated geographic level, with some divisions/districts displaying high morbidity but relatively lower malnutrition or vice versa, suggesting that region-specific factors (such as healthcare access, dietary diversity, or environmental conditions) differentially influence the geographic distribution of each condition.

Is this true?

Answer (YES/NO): NO